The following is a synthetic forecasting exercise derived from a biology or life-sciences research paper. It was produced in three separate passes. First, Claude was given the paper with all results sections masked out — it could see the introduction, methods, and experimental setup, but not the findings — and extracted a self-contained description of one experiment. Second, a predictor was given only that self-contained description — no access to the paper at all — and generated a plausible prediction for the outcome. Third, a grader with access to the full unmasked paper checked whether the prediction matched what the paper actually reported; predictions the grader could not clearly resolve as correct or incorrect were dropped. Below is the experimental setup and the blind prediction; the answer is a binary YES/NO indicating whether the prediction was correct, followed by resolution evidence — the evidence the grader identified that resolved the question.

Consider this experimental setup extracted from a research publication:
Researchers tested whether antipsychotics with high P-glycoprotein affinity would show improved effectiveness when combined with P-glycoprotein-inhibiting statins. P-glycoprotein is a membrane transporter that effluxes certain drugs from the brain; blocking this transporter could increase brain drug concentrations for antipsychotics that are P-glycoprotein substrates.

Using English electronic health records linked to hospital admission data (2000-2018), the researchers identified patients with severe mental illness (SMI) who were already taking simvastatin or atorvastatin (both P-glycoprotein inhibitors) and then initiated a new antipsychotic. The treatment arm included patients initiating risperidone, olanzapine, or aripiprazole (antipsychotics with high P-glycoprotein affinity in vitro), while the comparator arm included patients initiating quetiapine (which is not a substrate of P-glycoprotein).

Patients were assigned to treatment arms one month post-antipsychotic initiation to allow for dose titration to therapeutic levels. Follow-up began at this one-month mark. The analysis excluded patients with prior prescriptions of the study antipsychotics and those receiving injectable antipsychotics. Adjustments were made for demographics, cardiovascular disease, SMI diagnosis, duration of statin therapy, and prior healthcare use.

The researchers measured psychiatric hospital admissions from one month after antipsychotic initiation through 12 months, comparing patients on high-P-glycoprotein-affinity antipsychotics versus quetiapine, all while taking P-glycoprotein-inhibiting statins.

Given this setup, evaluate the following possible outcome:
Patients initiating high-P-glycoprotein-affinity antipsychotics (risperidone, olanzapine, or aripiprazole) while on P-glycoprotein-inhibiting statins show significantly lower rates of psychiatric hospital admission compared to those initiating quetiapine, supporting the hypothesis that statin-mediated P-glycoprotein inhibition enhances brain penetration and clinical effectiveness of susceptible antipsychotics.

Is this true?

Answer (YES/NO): NO